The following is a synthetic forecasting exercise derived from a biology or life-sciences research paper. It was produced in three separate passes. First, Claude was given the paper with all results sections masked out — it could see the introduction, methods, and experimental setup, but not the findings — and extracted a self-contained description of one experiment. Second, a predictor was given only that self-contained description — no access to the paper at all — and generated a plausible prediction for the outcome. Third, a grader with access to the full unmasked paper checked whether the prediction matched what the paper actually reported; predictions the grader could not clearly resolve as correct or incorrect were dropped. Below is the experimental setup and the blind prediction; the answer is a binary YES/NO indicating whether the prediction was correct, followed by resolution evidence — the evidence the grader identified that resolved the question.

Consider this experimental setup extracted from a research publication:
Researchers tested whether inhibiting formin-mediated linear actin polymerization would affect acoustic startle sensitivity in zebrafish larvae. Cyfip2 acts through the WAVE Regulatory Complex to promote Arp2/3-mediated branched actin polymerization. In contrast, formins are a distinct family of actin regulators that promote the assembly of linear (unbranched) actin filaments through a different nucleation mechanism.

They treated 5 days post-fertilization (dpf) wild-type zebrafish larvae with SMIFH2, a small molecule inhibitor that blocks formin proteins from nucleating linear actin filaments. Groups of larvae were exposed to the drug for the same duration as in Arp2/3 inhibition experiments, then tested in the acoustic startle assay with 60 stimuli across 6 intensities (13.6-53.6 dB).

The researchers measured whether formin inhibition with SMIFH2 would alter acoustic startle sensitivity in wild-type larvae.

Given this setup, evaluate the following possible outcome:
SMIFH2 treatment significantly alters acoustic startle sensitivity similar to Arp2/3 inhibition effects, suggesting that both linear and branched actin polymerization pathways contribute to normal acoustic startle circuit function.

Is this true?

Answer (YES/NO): NO